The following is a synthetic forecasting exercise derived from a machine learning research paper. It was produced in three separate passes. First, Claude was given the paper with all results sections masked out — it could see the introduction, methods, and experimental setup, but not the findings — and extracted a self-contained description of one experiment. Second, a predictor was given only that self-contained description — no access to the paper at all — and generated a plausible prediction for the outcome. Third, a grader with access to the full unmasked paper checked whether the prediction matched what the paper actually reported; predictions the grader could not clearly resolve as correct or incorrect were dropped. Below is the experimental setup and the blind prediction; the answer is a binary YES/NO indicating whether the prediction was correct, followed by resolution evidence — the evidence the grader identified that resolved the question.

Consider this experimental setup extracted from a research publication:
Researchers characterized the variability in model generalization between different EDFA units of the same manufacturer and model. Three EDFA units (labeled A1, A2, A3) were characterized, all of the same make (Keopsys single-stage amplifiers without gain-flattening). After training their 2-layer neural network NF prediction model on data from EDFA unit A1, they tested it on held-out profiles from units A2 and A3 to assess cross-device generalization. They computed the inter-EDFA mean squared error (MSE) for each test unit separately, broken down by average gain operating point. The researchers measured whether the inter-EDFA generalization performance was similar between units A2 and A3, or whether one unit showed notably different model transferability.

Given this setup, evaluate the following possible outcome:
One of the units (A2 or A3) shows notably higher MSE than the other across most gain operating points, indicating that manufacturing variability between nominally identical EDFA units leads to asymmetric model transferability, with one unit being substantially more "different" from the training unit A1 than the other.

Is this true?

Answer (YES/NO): NO